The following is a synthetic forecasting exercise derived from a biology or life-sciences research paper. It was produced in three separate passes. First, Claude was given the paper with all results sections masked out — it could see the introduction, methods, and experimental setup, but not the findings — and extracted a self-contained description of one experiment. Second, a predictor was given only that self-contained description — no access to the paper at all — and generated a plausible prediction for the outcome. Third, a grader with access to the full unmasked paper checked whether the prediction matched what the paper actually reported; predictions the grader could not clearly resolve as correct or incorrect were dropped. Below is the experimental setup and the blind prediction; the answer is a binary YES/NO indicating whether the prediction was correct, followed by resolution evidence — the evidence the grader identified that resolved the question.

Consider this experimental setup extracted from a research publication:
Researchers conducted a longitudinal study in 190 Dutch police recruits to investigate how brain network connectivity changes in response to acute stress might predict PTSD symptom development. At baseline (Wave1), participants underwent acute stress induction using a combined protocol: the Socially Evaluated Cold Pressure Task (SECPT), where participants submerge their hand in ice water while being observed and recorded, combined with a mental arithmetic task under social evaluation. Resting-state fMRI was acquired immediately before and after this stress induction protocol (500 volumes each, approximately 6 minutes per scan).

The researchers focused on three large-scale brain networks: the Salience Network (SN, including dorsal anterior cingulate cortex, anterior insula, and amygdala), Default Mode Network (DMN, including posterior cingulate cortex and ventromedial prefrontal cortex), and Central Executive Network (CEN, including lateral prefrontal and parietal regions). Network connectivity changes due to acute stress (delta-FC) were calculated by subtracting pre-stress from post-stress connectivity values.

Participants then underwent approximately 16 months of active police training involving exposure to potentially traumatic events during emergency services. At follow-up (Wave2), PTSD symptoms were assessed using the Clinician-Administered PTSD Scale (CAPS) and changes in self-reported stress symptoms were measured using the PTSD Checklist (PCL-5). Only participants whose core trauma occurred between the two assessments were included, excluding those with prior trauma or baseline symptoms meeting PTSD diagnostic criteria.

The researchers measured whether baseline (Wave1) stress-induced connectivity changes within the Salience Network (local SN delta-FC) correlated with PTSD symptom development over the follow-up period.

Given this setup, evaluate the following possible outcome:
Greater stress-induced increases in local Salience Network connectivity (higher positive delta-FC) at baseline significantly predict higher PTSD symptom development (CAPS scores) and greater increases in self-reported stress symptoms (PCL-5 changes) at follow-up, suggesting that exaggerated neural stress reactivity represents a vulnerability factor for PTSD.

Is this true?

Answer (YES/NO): NO